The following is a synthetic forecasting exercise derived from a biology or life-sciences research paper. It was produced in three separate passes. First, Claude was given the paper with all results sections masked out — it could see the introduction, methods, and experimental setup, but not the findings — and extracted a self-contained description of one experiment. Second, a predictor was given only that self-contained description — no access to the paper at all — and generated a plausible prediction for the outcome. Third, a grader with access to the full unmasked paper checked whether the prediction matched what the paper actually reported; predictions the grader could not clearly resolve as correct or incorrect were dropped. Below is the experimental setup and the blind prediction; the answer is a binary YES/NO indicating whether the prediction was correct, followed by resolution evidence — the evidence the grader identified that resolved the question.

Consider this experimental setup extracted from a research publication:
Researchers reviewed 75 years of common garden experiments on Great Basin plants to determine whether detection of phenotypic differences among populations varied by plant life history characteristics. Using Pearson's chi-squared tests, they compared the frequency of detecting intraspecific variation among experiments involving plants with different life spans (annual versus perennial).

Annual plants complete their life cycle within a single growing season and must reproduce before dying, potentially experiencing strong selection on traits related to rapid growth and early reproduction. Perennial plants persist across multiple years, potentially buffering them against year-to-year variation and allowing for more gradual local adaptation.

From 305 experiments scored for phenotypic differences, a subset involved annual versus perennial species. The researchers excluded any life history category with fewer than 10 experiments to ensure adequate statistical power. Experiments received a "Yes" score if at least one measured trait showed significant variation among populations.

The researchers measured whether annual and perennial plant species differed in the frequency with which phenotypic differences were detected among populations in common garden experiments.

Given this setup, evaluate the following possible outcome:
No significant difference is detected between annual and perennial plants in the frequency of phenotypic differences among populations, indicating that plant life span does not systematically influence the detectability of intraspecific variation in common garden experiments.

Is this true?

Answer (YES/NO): YES